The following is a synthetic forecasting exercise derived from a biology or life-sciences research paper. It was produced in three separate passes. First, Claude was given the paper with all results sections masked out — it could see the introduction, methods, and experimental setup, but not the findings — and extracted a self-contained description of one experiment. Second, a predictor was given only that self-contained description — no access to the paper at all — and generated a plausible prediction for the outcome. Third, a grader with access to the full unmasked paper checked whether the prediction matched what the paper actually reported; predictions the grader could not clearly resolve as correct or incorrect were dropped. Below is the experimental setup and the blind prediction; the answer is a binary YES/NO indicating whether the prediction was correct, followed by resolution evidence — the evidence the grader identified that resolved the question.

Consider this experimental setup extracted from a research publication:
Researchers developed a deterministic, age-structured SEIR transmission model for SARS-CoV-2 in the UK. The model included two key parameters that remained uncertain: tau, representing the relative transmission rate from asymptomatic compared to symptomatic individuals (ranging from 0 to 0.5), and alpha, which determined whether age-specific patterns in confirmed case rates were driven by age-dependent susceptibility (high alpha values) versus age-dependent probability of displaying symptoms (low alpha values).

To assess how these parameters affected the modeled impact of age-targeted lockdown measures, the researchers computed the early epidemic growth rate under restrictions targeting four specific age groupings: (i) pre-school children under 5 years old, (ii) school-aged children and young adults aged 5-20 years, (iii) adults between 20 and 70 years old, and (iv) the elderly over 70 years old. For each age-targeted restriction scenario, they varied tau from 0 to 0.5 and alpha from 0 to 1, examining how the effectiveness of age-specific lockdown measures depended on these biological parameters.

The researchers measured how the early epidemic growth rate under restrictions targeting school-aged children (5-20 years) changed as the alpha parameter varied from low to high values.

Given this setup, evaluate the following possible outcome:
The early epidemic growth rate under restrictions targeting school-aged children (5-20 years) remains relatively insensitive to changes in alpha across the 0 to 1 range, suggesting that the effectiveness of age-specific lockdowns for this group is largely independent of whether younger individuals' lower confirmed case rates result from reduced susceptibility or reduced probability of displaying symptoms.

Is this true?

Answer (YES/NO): NO